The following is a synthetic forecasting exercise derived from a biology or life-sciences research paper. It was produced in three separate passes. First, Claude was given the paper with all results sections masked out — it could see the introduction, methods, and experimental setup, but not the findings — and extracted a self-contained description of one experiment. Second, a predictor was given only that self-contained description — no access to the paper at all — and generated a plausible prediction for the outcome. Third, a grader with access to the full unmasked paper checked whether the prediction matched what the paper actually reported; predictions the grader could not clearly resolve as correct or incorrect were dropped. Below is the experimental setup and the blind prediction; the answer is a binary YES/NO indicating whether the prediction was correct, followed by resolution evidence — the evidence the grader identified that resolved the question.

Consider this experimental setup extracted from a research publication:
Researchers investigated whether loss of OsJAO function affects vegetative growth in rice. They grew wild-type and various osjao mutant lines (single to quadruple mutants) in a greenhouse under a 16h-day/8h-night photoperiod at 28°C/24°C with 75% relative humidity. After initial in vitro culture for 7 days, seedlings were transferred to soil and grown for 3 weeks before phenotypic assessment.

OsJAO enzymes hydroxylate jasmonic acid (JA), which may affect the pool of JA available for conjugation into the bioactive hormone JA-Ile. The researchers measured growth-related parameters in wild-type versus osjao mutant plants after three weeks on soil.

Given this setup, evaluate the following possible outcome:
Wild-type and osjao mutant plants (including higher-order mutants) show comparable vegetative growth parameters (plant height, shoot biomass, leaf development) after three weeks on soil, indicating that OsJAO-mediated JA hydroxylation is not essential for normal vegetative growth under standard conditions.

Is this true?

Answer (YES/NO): NO